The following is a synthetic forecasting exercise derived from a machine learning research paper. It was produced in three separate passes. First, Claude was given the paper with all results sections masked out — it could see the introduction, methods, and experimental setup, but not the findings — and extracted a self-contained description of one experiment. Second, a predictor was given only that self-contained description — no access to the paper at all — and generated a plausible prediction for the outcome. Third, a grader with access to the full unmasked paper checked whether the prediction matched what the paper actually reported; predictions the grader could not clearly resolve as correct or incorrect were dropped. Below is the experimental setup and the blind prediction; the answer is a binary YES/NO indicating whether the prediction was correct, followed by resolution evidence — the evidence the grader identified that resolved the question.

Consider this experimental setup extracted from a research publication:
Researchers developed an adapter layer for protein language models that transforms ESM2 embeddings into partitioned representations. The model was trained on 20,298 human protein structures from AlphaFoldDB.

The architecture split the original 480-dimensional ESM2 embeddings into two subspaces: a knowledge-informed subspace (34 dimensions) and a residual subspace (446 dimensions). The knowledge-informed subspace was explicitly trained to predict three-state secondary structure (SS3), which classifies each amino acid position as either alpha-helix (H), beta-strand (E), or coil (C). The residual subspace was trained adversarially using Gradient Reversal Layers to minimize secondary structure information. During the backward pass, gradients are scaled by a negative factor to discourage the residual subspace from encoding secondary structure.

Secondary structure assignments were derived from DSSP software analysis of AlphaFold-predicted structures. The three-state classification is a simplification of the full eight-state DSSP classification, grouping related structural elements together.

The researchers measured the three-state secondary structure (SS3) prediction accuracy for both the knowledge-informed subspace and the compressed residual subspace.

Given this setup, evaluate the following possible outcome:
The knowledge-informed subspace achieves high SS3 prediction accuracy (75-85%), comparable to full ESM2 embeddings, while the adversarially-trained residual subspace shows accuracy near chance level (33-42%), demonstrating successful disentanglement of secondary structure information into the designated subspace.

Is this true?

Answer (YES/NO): NO